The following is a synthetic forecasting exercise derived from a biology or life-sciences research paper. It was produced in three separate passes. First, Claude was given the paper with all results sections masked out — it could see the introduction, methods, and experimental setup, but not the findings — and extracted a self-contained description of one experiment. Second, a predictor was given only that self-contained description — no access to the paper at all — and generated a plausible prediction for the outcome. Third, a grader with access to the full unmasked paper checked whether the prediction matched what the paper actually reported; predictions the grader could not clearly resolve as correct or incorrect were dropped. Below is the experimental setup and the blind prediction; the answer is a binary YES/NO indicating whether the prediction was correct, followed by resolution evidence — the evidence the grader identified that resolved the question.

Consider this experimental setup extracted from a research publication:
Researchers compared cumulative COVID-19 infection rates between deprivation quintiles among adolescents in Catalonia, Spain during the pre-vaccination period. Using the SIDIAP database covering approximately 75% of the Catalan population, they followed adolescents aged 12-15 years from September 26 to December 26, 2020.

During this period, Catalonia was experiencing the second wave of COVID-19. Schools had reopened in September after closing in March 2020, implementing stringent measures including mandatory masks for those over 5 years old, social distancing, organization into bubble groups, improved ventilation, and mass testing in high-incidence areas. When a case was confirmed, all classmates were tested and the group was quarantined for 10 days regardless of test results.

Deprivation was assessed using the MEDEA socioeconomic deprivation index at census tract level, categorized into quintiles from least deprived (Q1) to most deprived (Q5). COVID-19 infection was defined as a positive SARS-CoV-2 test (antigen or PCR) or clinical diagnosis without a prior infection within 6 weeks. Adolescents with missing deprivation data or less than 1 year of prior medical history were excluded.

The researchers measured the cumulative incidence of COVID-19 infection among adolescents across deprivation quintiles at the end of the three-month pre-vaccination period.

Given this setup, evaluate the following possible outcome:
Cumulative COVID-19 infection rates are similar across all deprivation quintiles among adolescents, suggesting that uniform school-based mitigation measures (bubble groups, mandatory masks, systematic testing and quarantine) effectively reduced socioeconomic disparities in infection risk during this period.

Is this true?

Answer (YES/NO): NO